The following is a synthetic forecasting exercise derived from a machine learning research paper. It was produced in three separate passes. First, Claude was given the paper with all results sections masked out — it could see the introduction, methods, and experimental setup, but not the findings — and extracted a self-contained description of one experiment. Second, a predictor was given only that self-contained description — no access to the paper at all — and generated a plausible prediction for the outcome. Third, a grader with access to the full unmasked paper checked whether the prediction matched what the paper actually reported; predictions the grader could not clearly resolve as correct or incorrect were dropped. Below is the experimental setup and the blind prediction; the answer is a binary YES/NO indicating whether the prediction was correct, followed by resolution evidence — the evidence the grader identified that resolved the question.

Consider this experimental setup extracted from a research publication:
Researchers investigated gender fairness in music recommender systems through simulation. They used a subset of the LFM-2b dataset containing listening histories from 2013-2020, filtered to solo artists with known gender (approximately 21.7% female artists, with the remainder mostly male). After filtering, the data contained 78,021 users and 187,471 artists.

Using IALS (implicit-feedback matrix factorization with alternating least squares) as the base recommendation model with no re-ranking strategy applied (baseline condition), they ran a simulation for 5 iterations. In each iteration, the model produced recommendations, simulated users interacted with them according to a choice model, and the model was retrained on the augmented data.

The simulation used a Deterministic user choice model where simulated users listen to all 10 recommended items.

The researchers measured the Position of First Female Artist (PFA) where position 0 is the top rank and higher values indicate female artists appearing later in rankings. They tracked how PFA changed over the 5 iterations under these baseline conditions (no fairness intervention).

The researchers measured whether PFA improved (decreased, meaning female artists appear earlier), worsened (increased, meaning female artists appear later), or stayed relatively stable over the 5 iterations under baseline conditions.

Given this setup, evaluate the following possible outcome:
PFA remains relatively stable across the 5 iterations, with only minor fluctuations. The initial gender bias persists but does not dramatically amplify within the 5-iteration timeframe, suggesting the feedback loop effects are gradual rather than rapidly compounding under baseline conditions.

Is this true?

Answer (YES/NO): YES